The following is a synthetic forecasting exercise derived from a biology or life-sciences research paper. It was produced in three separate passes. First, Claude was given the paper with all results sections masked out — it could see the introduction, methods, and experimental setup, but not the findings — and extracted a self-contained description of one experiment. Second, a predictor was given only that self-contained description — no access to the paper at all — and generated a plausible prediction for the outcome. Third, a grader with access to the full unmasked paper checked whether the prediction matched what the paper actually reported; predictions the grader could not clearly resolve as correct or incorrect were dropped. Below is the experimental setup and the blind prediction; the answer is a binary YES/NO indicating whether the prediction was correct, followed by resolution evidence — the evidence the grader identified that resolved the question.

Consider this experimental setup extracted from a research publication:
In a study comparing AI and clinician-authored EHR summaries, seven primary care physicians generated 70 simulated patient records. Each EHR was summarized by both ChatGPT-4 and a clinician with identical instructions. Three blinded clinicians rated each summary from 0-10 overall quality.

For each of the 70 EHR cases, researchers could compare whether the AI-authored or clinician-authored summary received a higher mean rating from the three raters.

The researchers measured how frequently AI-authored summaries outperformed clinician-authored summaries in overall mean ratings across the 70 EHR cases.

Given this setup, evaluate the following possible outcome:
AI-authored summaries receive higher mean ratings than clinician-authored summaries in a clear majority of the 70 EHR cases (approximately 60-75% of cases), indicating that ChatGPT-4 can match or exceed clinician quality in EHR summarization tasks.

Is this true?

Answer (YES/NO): NO